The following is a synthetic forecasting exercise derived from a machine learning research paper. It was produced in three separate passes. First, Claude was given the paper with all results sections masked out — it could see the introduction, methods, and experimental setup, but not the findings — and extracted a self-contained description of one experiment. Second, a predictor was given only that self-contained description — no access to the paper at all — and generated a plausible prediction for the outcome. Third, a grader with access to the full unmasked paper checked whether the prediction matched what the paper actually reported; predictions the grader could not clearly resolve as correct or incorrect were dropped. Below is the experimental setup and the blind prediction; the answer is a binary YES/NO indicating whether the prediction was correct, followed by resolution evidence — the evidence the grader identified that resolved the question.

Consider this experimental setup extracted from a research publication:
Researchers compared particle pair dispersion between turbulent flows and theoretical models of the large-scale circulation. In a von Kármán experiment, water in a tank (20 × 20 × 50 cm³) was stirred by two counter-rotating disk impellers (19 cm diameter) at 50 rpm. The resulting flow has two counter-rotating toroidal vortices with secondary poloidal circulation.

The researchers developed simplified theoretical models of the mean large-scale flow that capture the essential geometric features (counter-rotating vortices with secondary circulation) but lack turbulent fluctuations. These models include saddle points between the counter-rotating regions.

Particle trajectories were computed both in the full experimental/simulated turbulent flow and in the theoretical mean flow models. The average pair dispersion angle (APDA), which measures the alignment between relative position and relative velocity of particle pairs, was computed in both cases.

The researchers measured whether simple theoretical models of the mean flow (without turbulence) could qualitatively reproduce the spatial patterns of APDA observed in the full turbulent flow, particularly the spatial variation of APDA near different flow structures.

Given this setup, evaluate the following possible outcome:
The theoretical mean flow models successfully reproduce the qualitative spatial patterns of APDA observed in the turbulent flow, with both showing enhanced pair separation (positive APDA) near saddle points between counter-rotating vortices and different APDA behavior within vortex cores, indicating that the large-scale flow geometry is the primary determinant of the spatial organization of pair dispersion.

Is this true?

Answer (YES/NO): YES